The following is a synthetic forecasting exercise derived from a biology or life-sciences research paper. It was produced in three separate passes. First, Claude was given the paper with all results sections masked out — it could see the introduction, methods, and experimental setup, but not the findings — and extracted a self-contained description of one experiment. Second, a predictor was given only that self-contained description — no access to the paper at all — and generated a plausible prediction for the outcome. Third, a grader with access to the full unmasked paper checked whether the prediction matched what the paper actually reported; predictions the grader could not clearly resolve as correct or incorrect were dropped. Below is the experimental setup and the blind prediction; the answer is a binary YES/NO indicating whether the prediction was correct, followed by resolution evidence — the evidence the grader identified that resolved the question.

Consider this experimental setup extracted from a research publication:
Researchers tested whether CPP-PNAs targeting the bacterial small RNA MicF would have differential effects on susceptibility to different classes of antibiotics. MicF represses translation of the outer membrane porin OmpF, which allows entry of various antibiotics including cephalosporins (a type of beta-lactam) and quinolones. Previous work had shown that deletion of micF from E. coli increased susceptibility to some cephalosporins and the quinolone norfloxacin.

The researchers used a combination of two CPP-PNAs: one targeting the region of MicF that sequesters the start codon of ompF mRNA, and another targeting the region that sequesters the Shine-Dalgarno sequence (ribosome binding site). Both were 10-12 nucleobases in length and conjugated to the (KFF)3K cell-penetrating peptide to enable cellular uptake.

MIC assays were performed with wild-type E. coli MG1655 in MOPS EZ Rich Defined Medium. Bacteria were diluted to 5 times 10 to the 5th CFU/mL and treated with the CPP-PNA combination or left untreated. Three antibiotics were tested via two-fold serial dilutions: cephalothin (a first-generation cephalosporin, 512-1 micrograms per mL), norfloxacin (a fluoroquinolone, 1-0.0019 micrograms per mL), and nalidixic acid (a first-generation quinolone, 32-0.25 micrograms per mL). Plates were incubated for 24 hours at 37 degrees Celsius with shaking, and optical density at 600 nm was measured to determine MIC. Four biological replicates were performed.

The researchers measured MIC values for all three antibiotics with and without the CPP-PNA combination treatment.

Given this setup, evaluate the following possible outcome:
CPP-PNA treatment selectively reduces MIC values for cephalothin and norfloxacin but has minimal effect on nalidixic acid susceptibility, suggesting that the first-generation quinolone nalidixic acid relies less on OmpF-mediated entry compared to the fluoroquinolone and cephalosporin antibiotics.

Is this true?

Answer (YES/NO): NO